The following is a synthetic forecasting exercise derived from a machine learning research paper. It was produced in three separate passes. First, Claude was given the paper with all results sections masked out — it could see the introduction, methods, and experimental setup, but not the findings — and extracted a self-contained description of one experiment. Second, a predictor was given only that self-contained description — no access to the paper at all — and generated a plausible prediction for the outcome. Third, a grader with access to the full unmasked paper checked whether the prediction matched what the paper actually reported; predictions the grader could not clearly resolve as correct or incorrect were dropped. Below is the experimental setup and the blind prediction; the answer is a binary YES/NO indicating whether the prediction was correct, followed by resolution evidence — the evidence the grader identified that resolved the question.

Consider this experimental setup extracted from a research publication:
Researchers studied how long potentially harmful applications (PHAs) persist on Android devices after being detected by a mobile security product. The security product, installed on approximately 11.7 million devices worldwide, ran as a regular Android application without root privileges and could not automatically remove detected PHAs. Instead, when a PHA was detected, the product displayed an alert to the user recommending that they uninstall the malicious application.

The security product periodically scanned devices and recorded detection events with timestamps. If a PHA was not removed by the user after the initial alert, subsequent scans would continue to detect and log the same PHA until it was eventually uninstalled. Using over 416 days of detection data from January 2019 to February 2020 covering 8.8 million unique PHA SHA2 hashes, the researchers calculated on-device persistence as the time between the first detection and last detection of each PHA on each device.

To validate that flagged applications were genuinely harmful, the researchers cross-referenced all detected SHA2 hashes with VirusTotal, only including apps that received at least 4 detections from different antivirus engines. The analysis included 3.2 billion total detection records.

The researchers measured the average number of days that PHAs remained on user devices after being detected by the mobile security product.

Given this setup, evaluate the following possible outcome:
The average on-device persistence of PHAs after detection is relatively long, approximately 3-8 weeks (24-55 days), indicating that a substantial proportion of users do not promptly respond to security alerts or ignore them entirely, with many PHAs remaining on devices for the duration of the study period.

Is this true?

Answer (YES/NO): NO